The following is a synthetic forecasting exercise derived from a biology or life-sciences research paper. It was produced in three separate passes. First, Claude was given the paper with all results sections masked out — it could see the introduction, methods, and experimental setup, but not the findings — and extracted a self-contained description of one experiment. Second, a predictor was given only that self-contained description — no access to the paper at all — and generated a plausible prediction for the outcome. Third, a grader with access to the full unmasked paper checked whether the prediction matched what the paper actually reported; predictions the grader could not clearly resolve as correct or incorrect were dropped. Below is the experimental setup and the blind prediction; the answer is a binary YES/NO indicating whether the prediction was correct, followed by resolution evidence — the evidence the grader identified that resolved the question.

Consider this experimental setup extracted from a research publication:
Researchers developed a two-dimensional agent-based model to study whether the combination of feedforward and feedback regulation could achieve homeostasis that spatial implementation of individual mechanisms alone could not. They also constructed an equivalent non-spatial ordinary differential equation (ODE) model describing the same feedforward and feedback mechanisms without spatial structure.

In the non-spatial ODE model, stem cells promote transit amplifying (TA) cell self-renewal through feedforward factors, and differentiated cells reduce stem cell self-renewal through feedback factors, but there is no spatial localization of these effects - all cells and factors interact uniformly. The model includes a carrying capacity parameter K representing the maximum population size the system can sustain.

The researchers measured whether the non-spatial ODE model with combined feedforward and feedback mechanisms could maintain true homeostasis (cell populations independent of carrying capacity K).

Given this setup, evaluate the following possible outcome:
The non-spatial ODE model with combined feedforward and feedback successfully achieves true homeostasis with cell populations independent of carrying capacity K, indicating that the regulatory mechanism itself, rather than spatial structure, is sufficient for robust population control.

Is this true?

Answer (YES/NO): NO